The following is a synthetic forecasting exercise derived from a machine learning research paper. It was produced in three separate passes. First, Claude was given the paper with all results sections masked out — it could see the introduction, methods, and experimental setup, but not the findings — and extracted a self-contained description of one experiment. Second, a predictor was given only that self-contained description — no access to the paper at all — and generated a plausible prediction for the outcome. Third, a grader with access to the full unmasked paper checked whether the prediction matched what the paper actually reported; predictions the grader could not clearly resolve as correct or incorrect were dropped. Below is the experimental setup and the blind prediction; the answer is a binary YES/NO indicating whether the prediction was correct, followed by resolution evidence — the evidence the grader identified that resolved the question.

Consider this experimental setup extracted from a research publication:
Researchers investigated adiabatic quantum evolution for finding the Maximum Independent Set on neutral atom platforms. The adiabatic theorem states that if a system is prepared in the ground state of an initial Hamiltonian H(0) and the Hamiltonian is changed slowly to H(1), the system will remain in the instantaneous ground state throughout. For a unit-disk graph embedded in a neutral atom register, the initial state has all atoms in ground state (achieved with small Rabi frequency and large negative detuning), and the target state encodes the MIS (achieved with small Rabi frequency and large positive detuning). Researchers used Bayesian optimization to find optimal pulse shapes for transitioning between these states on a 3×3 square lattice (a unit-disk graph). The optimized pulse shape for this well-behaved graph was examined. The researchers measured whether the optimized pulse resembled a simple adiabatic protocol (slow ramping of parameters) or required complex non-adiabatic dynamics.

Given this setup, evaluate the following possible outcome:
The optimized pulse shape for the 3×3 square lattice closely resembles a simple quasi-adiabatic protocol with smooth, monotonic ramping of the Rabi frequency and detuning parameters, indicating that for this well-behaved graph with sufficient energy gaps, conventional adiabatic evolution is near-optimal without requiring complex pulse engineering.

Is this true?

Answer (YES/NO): YES